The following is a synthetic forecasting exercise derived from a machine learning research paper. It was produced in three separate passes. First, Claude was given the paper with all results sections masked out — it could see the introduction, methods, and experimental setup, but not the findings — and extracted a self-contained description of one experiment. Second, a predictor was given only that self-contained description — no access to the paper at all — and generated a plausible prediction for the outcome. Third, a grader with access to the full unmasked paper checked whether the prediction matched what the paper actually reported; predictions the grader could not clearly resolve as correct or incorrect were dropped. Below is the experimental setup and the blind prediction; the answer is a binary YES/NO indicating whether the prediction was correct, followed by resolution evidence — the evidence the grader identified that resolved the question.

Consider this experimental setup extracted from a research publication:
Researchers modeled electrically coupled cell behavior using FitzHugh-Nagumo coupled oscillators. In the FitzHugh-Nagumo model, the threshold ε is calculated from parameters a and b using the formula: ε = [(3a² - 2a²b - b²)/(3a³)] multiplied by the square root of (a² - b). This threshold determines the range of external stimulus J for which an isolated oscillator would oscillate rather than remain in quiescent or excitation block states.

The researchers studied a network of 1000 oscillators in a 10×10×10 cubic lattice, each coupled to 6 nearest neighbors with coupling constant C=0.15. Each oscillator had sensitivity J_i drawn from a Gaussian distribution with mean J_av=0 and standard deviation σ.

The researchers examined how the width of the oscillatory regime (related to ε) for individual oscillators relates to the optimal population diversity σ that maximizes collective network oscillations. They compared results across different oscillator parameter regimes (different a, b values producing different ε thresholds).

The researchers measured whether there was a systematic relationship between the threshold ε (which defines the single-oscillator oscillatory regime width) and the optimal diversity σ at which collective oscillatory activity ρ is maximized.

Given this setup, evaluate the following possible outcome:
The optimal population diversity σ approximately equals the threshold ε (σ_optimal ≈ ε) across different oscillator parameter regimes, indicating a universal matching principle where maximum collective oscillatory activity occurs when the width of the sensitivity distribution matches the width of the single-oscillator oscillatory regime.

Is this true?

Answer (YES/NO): NO